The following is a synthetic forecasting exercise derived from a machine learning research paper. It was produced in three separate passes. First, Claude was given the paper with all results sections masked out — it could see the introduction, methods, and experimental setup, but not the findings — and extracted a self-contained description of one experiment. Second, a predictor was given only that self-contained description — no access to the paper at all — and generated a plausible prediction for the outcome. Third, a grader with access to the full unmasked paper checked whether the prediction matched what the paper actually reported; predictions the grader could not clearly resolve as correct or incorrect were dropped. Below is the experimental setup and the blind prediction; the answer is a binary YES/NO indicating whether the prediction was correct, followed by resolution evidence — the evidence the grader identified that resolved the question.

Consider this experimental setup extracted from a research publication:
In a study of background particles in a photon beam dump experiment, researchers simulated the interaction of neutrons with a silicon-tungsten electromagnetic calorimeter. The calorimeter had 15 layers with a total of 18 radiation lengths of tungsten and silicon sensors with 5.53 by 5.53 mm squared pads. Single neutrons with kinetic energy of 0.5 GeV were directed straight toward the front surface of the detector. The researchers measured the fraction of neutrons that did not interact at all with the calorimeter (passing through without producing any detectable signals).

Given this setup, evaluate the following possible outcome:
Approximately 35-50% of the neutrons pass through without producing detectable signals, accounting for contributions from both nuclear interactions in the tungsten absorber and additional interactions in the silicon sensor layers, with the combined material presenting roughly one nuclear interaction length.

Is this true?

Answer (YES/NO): YES